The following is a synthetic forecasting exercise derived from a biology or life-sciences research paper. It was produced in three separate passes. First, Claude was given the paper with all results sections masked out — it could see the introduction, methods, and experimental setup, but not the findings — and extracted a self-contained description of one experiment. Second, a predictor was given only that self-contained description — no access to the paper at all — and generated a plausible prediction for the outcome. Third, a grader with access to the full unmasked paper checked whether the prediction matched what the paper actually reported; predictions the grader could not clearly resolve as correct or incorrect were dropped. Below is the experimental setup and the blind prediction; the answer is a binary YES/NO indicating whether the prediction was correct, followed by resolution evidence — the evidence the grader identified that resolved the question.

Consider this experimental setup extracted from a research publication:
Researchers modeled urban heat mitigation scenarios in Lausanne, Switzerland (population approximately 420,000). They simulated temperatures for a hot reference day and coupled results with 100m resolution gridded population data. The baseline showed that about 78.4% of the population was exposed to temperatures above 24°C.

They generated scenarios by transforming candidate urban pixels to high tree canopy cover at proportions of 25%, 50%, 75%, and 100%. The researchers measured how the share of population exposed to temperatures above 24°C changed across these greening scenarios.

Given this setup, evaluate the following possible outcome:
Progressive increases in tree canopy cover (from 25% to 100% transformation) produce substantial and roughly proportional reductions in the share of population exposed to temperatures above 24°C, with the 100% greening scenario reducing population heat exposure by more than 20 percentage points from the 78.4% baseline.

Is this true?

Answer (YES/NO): NO